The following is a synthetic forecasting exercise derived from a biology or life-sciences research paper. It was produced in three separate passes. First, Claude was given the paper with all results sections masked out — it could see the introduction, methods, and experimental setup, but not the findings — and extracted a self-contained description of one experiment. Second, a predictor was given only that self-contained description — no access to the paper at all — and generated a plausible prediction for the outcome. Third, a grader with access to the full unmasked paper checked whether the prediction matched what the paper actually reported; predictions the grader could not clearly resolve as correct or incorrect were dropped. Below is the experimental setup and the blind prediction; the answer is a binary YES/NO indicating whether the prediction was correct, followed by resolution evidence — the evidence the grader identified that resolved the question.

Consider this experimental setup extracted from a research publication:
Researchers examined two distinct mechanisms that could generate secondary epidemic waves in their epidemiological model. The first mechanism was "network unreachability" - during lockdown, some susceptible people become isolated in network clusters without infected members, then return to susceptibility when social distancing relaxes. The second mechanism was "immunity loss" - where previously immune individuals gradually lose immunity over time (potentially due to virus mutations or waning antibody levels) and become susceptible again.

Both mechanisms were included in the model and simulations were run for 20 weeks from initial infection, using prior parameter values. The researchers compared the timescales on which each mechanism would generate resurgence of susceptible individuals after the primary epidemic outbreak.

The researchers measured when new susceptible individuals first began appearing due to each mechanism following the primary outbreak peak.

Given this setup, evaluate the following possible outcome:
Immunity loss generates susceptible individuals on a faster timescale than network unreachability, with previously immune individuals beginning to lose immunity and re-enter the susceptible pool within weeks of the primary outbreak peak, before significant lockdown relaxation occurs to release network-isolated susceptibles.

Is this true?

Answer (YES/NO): NO